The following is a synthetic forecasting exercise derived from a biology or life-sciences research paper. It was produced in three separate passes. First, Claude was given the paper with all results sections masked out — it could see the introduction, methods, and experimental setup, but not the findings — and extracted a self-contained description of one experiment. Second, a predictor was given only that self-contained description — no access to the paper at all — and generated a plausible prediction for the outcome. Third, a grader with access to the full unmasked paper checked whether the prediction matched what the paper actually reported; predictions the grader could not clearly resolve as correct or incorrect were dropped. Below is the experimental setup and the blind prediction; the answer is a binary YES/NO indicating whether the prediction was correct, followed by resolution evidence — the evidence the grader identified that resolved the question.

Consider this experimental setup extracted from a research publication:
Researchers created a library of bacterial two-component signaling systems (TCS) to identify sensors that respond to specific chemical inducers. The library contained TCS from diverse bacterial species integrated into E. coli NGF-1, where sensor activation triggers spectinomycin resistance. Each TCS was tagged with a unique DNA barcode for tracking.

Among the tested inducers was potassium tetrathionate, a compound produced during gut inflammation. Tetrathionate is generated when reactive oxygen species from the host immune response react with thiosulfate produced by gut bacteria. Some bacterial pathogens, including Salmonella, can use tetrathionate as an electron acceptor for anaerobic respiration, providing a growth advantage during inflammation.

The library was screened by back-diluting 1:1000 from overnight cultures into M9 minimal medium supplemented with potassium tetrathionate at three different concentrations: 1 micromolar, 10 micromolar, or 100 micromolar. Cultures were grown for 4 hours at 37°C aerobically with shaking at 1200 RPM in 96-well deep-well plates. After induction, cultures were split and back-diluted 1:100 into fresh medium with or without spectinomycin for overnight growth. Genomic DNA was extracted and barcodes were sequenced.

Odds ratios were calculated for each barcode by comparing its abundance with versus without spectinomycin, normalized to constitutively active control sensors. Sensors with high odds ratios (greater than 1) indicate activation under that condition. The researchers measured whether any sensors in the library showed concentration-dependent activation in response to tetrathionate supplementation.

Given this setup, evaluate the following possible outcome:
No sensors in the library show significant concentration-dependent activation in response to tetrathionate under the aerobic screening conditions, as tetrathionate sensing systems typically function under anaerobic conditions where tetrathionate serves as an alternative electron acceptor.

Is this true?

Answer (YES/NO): YES